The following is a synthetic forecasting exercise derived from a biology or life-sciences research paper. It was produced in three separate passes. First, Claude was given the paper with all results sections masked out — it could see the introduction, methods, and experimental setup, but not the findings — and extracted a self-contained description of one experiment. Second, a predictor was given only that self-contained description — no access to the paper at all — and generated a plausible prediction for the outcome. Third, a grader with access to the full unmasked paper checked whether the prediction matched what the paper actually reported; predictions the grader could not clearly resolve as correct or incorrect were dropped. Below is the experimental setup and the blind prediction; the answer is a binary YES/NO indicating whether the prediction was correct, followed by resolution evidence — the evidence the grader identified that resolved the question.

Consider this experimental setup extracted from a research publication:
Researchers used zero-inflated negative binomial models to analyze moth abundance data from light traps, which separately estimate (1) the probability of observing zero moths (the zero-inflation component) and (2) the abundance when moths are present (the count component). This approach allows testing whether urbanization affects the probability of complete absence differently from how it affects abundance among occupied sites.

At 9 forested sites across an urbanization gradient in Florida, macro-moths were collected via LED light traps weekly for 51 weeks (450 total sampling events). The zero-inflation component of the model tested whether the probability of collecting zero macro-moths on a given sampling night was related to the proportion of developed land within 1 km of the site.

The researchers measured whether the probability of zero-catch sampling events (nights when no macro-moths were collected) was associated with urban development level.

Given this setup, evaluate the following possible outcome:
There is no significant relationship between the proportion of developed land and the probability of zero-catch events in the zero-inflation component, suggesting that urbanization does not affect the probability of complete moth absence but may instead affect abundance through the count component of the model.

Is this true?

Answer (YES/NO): YES